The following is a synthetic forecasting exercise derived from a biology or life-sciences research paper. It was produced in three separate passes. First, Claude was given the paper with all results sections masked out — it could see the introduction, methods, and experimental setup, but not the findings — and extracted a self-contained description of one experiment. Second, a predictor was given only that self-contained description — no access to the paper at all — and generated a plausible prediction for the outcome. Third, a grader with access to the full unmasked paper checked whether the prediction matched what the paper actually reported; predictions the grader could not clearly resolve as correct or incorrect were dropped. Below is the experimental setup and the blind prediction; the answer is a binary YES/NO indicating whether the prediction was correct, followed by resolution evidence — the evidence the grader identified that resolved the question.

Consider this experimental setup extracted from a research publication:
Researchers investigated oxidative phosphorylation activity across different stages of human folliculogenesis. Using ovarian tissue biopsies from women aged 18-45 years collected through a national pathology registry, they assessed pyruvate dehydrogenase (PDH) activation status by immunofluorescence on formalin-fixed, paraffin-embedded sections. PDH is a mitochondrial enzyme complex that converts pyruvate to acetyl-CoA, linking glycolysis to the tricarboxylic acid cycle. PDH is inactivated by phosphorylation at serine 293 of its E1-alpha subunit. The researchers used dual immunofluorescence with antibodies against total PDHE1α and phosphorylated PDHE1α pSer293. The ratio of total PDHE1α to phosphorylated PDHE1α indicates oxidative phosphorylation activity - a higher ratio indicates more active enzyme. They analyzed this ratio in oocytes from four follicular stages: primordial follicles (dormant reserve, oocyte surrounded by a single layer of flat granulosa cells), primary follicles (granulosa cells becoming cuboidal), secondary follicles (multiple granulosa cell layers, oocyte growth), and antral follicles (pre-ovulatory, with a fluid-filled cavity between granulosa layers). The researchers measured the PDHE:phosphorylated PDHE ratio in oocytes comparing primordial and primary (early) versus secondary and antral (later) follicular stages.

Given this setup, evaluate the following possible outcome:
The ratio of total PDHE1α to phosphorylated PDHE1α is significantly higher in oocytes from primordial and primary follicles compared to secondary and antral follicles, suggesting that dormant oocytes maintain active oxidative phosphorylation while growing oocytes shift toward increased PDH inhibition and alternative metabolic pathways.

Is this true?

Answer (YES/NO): NO